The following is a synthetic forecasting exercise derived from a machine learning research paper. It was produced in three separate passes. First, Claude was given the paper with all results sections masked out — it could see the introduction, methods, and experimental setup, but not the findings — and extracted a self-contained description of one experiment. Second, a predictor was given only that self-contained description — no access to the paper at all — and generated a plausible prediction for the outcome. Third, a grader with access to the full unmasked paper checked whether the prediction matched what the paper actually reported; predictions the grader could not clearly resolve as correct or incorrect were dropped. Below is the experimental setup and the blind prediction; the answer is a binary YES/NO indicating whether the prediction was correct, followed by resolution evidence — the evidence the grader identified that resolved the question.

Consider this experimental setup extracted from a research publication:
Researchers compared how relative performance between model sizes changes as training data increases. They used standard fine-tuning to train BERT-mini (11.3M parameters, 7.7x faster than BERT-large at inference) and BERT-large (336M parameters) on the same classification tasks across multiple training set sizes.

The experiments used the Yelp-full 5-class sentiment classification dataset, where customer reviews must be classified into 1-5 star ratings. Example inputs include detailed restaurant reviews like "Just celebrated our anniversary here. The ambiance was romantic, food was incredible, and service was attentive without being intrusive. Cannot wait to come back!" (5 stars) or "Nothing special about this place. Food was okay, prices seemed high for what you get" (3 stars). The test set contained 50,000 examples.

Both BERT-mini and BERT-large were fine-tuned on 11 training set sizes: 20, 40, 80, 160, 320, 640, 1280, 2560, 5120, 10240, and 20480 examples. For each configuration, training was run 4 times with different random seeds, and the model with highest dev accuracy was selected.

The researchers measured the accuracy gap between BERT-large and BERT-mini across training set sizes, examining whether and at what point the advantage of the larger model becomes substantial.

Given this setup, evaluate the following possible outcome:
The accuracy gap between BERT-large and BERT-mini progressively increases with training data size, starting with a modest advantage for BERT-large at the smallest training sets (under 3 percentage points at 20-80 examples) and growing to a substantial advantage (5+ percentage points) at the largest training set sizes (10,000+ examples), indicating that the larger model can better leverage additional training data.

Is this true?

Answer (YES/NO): NO